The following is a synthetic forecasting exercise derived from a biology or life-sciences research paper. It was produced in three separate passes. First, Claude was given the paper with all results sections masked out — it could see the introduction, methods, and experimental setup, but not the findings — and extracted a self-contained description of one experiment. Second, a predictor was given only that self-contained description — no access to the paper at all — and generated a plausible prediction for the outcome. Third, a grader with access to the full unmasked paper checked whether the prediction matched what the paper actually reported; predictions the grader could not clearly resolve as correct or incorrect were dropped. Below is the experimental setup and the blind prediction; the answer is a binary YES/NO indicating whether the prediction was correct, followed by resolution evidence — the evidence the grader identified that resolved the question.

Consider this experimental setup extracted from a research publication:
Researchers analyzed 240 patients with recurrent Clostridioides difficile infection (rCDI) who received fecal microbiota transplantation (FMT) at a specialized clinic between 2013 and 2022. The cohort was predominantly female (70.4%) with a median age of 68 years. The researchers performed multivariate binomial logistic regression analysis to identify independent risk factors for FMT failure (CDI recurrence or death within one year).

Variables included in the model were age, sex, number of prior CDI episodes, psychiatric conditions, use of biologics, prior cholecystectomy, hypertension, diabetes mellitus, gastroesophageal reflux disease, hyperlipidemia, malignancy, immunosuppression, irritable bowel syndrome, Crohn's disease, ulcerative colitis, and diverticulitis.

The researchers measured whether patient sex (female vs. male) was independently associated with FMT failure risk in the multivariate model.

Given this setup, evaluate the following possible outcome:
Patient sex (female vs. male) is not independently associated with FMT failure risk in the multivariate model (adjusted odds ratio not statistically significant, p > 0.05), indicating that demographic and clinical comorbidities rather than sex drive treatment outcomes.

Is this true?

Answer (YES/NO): YES